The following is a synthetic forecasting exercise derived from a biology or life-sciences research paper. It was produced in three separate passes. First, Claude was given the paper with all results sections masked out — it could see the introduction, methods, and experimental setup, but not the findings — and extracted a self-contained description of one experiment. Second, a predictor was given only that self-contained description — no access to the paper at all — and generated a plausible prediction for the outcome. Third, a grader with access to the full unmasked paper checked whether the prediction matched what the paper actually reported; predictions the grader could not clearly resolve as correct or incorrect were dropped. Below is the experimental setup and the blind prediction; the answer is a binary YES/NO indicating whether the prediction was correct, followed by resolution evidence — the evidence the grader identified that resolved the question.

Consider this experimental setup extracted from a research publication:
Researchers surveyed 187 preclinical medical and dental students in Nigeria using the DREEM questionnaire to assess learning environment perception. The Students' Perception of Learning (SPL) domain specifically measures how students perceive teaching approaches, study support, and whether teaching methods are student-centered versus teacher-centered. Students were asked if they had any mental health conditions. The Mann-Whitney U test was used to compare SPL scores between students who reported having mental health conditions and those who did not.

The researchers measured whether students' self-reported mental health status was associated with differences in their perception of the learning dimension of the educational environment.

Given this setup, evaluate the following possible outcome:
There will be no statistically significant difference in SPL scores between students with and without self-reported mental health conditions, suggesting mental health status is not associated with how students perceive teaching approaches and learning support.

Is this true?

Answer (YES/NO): NO